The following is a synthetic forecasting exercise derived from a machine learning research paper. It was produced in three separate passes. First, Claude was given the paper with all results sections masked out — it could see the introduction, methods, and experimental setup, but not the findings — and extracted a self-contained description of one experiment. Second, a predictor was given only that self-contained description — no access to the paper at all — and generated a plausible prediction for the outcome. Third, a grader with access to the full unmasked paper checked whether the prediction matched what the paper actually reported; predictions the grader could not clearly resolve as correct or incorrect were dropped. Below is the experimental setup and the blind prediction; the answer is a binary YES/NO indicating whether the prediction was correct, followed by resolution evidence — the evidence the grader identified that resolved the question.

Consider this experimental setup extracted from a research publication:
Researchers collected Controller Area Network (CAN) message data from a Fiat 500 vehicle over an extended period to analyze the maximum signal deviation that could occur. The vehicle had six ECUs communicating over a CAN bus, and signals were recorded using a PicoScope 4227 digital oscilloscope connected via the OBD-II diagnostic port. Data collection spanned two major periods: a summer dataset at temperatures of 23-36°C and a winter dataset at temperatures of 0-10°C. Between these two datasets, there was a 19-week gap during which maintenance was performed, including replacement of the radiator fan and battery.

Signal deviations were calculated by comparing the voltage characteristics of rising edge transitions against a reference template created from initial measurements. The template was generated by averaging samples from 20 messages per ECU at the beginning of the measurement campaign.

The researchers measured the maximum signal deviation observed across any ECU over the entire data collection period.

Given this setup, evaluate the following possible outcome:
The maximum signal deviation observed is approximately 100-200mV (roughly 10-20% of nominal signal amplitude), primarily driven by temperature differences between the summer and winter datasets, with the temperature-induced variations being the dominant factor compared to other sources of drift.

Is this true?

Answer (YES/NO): NO